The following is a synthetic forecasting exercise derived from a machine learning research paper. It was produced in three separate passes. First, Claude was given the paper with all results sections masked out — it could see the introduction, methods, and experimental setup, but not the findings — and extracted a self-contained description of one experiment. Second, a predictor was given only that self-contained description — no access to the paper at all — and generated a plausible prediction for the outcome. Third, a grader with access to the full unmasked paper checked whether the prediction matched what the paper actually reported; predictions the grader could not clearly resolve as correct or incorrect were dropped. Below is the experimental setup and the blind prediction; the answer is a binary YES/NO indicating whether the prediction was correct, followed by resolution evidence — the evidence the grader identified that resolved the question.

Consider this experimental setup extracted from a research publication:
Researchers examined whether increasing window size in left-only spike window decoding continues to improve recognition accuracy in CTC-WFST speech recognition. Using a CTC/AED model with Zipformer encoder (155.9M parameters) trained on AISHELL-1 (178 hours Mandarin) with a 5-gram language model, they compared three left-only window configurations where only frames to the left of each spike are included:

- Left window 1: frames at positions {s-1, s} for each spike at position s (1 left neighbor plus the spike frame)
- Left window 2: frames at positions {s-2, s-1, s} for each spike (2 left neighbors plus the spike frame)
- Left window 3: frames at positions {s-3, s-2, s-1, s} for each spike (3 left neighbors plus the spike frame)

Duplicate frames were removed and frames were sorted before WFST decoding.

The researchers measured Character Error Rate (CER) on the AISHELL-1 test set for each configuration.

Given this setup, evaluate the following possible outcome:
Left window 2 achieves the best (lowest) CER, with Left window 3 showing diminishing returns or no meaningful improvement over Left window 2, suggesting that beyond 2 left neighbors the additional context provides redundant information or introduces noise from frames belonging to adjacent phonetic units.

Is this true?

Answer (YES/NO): YES